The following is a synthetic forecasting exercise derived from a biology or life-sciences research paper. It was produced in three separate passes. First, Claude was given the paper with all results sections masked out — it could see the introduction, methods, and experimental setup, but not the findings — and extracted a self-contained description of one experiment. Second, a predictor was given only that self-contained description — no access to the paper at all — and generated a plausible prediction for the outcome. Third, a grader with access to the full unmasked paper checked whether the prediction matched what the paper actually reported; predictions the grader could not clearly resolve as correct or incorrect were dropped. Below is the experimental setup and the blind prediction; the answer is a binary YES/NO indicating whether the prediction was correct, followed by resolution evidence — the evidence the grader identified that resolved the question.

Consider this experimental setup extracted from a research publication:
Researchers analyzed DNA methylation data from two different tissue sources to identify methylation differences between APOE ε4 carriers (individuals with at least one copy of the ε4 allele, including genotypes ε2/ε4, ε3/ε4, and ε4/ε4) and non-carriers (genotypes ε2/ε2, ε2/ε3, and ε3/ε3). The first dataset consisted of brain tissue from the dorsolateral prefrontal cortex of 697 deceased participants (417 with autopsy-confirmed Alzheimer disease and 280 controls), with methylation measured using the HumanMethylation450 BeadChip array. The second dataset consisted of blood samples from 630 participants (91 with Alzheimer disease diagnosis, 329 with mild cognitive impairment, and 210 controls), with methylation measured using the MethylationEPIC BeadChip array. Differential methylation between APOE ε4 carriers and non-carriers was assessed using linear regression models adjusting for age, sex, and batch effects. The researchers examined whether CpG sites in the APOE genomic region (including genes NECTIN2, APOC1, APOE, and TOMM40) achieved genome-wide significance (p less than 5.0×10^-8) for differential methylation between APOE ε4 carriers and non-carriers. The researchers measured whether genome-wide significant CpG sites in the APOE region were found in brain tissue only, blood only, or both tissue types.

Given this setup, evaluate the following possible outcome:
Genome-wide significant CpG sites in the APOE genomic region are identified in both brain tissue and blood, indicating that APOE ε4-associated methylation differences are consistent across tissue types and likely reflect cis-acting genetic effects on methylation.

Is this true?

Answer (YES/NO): NO